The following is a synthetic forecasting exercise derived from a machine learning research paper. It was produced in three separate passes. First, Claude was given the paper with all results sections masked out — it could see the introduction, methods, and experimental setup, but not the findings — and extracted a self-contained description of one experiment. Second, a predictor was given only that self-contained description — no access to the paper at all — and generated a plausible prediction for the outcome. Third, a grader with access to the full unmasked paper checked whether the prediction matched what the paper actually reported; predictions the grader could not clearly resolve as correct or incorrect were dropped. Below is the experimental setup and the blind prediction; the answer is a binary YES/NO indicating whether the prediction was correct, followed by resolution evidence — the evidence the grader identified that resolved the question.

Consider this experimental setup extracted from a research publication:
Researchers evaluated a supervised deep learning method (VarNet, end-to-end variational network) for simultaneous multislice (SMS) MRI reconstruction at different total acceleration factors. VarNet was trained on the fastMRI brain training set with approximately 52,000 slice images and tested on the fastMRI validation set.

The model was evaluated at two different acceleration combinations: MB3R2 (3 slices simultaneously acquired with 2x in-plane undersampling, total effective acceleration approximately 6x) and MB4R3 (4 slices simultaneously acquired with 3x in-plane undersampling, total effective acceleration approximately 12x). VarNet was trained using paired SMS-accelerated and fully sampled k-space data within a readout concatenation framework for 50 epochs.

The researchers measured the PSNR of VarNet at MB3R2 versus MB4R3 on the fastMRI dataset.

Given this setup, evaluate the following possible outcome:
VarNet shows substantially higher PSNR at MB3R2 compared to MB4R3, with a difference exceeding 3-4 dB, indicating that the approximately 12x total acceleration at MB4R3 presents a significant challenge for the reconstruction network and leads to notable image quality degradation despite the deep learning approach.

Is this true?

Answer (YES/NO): YES